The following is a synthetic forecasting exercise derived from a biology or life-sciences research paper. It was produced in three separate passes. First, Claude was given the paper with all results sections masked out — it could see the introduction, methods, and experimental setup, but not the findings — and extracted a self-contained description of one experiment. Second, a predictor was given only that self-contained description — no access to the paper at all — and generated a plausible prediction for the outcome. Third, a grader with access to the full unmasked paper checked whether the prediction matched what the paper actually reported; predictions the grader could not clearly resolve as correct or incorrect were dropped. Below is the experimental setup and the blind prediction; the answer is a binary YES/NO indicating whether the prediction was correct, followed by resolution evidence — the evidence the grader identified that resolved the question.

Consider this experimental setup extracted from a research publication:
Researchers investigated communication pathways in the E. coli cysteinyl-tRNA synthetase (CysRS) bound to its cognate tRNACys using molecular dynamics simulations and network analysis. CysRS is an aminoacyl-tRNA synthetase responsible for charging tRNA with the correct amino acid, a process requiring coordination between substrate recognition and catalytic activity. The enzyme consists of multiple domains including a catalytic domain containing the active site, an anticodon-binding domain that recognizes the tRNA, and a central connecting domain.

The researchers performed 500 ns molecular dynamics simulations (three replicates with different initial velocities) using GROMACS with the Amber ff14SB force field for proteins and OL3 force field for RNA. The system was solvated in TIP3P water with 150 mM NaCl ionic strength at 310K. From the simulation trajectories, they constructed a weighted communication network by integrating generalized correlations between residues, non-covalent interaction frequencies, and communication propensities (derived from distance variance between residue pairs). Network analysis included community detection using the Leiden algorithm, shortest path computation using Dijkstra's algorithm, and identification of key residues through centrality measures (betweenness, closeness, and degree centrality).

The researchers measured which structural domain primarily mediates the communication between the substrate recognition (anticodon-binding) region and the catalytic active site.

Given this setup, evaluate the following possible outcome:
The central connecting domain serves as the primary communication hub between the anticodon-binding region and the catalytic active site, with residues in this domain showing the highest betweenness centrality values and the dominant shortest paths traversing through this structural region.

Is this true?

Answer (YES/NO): YES